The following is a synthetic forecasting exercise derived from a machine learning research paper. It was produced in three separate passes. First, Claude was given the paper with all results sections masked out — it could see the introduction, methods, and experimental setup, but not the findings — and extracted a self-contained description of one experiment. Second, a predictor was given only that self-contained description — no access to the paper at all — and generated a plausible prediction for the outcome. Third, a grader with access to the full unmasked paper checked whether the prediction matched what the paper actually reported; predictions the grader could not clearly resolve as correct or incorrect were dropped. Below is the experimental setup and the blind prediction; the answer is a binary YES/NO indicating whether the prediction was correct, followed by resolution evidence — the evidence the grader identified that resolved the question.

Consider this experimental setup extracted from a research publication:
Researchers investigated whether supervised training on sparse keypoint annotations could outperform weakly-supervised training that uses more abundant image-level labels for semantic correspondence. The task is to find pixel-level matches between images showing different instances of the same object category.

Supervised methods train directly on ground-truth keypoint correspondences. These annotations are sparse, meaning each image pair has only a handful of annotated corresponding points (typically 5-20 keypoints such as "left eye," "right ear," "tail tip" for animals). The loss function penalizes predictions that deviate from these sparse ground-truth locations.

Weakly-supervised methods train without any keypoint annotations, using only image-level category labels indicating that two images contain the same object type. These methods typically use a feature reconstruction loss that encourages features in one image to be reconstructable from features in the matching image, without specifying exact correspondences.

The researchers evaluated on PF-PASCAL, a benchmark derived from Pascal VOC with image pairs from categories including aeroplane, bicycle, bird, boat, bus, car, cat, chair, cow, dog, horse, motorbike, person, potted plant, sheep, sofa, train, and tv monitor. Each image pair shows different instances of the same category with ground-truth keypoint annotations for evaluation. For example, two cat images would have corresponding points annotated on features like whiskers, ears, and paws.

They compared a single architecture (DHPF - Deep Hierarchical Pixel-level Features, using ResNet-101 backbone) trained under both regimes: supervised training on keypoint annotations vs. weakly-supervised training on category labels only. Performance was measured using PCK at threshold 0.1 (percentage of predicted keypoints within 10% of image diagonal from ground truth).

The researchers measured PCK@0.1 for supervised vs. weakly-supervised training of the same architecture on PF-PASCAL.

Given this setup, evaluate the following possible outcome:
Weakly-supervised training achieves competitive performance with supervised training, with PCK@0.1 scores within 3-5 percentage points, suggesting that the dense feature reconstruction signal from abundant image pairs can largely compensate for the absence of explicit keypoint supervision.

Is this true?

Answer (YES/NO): NO